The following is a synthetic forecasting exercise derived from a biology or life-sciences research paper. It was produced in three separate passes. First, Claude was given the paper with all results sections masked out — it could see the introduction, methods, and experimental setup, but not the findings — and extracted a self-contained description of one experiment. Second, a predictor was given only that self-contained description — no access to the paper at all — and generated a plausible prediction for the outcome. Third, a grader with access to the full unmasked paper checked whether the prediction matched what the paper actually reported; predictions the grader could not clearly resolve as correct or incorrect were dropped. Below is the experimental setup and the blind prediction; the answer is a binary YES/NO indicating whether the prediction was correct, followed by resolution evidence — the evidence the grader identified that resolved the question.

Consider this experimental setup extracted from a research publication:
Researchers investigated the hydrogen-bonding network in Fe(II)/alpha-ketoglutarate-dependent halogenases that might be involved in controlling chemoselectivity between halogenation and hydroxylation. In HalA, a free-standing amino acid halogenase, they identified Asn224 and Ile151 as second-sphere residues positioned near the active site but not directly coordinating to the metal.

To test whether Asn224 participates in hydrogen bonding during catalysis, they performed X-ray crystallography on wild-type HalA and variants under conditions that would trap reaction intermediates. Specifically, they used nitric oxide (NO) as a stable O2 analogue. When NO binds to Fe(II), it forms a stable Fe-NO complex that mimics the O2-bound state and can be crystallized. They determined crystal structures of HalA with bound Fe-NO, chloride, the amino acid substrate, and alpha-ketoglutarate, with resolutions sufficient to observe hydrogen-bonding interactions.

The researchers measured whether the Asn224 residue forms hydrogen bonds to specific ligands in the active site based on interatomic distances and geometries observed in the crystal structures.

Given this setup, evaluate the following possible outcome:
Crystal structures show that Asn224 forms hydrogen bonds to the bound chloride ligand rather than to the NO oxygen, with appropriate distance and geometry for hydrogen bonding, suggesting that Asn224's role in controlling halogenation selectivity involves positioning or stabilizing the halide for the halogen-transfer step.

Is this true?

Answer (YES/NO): NO